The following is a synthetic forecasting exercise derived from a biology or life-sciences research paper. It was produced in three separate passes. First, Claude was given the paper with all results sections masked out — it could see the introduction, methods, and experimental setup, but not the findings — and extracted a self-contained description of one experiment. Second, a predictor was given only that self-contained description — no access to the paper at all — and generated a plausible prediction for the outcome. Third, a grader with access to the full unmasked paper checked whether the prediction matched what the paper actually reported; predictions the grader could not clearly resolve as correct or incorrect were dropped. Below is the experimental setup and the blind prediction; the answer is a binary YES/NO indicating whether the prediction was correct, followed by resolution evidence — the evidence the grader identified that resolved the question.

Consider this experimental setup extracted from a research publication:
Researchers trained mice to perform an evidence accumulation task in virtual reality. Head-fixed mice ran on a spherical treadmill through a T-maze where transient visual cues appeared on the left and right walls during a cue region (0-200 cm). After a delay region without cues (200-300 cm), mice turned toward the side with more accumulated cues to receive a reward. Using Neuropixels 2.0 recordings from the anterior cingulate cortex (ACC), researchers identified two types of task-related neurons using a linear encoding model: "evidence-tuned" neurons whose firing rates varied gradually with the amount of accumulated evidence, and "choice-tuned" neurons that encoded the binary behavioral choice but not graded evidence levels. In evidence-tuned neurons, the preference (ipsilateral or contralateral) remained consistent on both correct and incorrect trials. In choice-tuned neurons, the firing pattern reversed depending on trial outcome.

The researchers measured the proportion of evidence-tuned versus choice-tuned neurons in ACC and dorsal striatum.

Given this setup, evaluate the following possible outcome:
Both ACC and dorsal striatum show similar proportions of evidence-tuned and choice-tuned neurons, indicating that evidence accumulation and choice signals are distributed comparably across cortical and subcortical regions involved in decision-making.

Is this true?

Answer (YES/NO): NO